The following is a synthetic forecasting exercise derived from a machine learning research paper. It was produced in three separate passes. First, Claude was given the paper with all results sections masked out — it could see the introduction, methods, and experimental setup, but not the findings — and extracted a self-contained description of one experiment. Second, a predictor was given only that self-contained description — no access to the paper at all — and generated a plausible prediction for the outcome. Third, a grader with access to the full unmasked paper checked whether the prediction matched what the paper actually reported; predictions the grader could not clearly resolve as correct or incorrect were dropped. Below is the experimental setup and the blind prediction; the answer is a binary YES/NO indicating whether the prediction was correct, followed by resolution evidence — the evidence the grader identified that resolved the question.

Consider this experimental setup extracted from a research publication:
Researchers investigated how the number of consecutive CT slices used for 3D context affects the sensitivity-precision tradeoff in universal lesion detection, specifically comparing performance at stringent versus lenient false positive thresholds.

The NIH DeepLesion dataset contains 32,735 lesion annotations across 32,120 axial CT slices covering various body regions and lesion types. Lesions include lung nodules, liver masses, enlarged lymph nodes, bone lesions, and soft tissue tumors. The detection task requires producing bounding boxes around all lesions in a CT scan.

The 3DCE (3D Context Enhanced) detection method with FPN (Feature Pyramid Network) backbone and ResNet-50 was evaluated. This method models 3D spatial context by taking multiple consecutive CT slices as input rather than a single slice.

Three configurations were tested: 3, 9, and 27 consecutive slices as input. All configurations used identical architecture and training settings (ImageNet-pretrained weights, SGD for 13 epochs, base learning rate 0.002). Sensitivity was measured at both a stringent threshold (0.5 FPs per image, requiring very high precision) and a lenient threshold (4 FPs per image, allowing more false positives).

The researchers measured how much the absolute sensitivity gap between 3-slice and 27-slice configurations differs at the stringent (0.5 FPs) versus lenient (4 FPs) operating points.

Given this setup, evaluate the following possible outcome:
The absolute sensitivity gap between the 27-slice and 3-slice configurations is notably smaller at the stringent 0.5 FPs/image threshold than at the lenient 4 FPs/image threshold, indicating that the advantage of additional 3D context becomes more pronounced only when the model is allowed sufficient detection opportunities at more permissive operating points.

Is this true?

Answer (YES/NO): NO